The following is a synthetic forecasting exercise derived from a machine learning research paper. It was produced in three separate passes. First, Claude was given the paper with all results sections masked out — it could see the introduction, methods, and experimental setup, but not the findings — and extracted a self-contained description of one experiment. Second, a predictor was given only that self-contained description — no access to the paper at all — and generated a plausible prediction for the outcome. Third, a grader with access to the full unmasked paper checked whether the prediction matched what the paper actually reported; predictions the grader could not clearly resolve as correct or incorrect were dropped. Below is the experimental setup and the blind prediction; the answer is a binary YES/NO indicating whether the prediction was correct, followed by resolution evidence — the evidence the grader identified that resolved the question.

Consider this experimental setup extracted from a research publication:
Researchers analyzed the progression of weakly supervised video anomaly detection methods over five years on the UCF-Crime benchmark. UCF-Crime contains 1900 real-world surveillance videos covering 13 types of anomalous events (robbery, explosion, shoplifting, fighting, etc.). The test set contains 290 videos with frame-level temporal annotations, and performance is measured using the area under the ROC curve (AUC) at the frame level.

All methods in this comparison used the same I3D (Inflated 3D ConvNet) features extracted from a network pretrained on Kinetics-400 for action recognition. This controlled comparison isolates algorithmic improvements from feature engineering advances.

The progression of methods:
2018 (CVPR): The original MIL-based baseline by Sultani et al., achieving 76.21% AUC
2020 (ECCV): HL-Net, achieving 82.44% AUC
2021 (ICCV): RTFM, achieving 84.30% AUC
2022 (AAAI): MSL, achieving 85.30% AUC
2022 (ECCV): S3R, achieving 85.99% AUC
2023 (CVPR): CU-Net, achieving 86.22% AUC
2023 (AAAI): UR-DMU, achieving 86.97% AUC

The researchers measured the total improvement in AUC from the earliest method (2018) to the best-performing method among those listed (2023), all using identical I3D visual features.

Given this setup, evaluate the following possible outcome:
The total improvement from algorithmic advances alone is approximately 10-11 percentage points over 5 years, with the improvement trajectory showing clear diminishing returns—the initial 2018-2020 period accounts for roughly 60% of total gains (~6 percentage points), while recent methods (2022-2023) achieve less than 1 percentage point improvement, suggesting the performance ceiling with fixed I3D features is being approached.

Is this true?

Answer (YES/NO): NO